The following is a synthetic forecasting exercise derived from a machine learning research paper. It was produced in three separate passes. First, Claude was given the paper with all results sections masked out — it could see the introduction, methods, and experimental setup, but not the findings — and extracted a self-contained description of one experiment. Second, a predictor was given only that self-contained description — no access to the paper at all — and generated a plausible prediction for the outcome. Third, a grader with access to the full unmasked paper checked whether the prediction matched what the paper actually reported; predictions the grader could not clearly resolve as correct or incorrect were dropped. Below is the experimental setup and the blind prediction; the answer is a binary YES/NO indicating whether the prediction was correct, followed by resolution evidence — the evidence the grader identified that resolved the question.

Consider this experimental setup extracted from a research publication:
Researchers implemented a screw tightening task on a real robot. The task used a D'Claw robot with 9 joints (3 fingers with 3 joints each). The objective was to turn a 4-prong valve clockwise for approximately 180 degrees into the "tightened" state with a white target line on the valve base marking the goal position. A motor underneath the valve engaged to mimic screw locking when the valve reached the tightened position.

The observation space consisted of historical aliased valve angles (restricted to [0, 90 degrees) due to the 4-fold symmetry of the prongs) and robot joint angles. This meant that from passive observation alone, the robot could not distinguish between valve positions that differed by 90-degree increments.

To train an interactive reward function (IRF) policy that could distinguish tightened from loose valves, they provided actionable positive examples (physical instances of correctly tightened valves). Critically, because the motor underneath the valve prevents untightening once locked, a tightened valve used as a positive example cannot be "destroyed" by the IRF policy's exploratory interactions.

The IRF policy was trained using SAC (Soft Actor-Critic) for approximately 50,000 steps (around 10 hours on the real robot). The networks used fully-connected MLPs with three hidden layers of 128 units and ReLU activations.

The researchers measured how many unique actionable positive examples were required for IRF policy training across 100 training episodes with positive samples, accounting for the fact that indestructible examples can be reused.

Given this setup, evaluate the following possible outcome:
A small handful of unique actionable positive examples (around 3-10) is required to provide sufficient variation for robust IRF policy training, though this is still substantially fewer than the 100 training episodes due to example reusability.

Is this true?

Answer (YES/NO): NO